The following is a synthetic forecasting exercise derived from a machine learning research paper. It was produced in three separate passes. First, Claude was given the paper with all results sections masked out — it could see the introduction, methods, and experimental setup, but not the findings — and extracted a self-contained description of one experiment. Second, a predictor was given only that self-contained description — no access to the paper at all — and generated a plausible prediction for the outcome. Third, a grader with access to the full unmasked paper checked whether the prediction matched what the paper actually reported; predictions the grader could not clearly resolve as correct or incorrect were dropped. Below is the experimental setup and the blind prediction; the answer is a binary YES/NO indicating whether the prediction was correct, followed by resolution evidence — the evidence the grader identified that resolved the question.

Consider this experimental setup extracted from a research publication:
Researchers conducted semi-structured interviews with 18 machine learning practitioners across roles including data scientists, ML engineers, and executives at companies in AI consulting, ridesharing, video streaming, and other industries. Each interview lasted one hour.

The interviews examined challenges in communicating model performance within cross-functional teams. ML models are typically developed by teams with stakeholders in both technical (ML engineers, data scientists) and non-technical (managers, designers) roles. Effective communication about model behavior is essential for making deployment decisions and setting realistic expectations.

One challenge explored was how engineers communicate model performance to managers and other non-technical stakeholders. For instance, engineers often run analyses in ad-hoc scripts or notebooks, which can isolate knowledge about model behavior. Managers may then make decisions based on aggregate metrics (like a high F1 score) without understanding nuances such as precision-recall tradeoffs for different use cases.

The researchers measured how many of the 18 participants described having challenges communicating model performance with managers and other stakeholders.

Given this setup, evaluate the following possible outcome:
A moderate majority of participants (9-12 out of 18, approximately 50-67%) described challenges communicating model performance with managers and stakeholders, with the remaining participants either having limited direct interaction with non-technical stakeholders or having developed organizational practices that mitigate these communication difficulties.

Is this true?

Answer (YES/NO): NO